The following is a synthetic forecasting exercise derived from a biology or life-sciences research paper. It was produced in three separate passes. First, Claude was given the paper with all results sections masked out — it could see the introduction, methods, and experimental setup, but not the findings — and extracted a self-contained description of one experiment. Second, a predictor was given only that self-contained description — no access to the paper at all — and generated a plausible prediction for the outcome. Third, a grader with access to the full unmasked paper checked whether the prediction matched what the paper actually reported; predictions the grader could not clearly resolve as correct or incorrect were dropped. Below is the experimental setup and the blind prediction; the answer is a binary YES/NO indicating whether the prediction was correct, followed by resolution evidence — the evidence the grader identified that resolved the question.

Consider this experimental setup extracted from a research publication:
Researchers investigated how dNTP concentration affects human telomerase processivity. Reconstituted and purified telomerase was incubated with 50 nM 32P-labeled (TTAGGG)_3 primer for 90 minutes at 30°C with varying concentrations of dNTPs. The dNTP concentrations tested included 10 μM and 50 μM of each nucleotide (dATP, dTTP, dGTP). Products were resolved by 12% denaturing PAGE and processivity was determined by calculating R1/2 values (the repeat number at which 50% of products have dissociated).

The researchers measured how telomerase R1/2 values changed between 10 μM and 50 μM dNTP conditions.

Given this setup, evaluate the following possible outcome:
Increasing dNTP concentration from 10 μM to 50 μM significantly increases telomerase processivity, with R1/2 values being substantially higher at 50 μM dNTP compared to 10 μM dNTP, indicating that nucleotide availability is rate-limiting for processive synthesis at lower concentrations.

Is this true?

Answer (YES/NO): YES